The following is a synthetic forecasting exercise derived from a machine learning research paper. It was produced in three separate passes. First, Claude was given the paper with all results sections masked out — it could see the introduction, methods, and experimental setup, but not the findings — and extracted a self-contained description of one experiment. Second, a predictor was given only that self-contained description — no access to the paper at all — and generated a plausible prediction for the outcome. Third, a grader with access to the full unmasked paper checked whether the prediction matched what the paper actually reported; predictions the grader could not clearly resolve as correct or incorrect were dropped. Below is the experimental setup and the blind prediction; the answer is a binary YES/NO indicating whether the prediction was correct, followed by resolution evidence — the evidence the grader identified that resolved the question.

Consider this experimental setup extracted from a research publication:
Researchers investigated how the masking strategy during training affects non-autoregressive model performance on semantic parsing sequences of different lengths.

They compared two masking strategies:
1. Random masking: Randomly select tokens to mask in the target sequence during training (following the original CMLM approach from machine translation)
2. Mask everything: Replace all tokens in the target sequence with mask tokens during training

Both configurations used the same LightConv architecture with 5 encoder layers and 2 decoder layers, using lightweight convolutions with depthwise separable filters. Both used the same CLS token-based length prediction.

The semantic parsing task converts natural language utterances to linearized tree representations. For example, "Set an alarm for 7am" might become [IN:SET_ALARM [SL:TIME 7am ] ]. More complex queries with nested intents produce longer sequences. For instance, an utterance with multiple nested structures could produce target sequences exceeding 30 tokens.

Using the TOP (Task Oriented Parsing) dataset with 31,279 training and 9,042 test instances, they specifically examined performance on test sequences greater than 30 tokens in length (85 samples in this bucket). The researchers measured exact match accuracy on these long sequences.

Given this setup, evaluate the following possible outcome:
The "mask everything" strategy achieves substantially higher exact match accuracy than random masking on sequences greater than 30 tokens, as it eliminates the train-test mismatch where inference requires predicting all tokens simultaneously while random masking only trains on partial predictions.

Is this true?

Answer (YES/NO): YES